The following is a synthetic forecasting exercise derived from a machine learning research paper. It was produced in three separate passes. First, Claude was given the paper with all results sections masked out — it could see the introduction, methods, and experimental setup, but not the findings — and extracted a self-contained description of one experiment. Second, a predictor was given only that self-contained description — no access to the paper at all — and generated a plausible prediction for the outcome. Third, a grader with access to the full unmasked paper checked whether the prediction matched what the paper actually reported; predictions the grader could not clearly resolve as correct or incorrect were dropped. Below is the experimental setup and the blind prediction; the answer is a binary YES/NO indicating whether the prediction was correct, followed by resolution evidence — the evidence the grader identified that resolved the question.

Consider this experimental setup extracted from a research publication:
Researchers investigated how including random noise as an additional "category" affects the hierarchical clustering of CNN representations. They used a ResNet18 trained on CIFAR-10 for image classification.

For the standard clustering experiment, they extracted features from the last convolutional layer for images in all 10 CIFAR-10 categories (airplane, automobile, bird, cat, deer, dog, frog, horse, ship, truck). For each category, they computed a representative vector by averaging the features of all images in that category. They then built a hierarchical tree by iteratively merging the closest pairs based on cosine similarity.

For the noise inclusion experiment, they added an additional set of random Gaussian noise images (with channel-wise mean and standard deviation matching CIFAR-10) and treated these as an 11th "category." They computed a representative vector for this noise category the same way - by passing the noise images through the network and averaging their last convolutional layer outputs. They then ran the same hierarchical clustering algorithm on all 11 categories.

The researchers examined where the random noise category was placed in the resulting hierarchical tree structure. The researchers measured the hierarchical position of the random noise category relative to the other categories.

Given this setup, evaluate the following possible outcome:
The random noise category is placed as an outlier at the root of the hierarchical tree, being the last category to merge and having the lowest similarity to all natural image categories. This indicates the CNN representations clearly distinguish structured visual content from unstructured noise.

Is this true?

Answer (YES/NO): NO